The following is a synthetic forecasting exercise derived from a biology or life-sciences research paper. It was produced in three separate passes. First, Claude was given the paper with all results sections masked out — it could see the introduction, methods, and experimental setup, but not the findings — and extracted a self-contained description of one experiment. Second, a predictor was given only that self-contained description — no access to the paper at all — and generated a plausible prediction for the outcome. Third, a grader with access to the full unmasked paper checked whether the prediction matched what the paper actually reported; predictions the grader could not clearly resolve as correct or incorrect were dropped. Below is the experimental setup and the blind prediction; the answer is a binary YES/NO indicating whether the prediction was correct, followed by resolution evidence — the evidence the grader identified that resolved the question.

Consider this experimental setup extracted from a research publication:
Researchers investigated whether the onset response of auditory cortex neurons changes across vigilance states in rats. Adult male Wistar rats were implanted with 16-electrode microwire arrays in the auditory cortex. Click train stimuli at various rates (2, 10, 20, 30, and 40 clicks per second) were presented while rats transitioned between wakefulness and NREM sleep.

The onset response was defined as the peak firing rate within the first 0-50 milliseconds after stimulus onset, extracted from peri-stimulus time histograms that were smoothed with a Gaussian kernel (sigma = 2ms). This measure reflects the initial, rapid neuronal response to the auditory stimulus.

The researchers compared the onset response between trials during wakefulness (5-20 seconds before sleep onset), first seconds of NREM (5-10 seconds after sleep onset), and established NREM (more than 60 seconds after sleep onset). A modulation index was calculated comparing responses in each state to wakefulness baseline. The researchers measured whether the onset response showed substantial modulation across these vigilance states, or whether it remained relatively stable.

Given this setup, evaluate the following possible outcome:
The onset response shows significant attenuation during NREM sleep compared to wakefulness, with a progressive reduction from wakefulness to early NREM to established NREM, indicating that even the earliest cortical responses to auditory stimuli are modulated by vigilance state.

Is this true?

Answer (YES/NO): NO